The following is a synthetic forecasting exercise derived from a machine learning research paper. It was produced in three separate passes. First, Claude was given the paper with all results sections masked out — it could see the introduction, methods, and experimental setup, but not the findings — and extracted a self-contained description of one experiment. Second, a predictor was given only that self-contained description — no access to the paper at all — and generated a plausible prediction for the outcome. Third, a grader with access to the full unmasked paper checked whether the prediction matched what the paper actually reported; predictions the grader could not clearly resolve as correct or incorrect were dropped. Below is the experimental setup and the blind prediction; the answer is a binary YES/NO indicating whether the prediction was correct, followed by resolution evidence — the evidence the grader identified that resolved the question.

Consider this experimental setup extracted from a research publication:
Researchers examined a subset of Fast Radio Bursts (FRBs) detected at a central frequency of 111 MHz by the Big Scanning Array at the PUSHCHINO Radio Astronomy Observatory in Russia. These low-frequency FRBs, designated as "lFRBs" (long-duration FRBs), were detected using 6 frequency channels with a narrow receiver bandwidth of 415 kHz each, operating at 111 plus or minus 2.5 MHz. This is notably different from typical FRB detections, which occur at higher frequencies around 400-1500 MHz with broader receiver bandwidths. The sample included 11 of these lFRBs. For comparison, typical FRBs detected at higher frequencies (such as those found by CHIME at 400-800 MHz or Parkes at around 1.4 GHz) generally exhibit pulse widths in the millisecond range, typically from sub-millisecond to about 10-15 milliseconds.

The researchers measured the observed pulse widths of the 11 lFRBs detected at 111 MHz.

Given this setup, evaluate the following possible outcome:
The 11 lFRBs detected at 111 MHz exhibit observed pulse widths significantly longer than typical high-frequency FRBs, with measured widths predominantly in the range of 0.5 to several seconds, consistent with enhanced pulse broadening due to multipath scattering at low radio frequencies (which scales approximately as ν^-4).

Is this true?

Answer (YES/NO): YES